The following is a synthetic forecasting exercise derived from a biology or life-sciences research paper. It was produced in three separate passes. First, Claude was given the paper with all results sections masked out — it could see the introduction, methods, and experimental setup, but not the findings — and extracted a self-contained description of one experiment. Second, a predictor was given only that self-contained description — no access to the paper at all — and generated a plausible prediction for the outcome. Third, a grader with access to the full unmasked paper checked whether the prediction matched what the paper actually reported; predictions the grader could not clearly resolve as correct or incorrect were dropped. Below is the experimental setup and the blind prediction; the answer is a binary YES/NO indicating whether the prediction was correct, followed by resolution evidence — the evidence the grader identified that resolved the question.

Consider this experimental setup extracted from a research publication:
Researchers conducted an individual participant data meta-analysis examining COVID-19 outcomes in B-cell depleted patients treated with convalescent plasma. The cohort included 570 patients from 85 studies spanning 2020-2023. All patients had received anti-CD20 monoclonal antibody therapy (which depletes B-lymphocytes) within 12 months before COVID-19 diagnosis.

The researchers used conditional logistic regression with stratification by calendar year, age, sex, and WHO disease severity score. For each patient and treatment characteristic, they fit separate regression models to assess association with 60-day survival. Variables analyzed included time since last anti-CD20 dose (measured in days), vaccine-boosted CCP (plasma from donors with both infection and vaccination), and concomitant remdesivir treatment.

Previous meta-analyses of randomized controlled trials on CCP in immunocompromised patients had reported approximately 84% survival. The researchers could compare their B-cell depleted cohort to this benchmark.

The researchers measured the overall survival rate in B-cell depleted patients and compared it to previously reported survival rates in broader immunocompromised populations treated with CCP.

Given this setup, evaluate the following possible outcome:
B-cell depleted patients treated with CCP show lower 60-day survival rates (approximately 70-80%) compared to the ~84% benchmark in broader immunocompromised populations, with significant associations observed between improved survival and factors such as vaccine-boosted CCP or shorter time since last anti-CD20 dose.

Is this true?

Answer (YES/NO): NO